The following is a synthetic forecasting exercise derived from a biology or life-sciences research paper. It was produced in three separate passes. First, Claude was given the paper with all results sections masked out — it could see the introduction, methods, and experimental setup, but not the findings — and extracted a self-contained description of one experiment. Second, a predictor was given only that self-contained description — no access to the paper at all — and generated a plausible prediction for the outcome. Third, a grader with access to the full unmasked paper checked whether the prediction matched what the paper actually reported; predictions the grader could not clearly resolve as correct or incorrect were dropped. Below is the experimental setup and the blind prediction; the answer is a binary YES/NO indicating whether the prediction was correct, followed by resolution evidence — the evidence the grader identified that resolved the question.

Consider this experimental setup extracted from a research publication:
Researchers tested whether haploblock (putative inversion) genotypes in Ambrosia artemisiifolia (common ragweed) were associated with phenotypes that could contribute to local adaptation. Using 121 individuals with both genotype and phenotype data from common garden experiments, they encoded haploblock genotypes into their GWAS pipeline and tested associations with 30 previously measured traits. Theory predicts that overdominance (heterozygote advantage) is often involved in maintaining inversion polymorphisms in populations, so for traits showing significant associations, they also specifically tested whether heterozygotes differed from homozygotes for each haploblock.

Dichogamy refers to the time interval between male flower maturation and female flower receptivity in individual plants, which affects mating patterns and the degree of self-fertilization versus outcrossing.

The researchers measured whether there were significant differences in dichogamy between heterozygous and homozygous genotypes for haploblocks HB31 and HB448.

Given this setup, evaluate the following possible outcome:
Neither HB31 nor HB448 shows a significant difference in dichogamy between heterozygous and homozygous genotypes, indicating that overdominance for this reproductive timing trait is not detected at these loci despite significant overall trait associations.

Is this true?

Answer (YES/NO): NO